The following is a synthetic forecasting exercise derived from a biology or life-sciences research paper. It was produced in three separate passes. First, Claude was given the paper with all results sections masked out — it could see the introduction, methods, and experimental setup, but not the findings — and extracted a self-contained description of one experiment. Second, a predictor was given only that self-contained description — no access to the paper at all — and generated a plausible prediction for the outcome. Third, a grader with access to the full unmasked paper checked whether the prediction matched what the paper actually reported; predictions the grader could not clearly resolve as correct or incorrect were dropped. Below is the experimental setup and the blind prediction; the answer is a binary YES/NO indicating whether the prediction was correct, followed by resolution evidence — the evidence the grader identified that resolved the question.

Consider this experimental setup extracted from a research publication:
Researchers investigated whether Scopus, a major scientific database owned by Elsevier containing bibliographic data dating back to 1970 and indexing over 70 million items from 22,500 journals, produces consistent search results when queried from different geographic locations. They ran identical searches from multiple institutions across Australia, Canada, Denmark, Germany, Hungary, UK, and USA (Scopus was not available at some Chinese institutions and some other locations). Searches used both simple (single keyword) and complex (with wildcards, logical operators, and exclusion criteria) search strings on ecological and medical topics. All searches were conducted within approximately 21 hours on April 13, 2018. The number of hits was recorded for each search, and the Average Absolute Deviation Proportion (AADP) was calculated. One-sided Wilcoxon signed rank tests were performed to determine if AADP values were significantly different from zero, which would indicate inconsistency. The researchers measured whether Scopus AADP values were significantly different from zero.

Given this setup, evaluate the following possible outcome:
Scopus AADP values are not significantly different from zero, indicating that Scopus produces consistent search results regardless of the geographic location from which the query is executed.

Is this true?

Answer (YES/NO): YES